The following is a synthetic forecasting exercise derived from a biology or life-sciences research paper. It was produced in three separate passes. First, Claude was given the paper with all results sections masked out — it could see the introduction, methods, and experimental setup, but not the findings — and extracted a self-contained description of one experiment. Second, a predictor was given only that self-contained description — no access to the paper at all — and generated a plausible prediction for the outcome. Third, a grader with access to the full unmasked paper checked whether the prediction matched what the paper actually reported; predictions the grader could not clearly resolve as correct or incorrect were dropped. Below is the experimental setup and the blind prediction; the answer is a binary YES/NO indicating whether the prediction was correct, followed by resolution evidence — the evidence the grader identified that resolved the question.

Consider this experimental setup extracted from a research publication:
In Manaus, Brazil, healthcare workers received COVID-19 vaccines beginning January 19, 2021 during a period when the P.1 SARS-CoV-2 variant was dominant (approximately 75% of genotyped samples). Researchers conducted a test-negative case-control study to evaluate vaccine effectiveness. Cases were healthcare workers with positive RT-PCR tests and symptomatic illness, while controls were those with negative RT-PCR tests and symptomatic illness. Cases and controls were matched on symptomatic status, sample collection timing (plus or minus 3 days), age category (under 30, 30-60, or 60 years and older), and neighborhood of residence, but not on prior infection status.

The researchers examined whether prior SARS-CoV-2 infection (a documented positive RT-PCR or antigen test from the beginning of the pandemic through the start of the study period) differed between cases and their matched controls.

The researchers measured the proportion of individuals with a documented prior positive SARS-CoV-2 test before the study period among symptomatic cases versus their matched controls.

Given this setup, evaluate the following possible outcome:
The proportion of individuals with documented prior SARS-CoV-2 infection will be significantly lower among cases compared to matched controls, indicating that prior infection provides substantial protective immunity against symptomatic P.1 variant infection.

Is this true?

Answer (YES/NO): YES